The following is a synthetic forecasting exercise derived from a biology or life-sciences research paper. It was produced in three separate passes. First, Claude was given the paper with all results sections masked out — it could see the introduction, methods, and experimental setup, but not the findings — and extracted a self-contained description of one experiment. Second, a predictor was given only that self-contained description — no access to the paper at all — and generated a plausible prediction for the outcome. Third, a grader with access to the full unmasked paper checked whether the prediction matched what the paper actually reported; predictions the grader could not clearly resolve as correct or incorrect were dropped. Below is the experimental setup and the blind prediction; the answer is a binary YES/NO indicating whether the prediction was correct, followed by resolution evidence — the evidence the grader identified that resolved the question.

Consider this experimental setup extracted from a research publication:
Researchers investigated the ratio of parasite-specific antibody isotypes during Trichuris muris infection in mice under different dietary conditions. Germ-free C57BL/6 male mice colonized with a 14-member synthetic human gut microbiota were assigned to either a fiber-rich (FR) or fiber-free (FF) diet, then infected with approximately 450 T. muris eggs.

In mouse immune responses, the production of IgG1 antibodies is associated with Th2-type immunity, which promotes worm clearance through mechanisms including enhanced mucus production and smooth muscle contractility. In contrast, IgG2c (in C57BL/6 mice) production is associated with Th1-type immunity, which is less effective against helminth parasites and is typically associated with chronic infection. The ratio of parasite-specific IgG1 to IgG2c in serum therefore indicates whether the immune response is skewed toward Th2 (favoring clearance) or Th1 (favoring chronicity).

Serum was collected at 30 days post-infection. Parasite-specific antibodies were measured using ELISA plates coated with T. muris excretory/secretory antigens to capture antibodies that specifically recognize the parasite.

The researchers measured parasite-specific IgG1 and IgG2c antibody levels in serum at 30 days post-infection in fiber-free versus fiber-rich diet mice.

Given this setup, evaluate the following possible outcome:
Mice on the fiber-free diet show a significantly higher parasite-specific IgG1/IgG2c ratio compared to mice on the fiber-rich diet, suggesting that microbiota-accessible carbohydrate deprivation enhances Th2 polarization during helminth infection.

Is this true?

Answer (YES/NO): YES